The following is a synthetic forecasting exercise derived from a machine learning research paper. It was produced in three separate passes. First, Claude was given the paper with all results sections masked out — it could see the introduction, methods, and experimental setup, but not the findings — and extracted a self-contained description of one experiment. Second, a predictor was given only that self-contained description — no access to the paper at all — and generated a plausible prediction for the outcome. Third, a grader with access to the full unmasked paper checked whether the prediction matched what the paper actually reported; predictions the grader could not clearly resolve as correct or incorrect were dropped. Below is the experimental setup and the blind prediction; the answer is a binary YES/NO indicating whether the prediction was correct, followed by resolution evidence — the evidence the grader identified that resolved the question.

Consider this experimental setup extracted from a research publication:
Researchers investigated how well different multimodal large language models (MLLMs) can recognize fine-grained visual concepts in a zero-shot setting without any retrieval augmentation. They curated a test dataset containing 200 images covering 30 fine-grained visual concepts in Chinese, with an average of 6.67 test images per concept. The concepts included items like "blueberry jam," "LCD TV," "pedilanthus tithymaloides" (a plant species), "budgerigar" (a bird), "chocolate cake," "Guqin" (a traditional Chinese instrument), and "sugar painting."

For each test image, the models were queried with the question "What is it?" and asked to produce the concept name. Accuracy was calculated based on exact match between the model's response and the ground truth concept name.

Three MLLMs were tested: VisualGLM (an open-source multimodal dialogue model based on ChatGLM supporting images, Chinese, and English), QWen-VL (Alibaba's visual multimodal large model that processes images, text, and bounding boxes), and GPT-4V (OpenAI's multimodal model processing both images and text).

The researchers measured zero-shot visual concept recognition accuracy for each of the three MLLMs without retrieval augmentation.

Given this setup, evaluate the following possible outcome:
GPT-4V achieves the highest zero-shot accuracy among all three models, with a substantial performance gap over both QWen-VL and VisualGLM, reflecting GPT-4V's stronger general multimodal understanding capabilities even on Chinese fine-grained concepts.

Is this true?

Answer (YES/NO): NO